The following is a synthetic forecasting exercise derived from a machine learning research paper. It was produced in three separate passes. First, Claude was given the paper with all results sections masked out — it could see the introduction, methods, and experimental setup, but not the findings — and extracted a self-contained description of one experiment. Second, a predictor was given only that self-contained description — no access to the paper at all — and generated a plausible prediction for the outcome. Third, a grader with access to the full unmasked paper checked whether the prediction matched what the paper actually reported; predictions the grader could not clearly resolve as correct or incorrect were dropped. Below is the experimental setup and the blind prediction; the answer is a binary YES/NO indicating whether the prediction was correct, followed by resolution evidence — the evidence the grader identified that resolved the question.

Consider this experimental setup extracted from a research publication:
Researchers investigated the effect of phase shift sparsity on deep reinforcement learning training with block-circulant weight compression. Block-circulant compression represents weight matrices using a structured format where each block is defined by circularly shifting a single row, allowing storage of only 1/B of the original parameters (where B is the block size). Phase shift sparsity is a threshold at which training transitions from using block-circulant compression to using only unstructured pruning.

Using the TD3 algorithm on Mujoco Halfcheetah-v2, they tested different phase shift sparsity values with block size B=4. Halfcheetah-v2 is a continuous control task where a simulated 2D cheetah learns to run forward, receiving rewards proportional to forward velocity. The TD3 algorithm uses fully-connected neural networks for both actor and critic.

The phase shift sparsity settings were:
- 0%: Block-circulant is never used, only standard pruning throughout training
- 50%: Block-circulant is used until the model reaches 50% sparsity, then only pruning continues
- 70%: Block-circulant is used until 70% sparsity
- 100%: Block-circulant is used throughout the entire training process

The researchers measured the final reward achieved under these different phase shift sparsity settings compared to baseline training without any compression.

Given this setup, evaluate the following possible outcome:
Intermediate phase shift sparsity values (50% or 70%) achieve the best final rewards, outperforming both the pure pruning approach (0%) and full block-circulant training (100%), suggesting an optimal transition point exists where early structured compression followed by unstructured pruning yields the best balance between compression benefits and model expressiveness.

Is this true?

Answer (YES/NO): NO